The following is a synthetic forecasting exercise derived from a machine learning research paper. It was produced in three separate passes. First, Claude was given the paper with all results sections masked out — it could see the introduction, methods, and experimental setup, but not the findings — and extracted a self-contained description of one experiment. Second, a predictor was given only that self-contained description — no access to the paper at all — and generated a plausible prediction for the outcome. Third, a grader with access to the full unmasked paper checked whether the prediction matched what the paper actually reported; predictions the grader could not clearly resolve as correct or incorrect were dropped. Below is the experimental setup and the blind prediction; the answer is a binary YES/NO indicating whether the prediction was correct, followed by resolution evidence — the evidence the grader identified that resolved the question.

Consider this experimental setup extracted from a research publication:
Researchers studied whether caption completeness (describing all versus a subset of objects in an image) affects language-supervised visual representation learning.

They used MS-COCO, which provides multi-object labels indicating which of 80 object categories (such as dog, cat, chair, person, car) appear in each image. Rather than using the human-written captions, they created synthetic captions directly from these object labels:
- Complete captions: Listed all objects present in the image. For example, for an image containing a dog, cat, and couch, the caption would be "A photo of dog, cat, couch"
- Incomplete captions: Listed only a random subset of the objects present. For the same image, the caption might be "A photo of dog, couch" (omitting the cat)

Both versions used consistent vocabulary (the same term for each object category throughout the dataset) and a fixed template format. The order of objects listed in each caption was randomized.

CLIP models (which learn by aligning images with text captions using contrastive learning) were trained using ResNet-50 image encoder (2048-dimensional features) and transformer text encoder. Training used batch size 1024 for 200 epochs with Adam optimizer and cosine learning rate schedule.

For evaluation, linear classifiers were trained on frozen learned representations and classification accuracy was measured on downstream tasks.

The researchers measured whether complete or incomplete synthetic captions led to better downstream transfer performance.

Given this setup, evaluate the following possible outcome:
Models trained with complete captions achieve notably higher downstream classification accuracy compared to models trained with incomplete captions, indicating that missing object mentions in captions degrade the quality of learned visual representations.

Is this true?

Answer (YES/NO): NO